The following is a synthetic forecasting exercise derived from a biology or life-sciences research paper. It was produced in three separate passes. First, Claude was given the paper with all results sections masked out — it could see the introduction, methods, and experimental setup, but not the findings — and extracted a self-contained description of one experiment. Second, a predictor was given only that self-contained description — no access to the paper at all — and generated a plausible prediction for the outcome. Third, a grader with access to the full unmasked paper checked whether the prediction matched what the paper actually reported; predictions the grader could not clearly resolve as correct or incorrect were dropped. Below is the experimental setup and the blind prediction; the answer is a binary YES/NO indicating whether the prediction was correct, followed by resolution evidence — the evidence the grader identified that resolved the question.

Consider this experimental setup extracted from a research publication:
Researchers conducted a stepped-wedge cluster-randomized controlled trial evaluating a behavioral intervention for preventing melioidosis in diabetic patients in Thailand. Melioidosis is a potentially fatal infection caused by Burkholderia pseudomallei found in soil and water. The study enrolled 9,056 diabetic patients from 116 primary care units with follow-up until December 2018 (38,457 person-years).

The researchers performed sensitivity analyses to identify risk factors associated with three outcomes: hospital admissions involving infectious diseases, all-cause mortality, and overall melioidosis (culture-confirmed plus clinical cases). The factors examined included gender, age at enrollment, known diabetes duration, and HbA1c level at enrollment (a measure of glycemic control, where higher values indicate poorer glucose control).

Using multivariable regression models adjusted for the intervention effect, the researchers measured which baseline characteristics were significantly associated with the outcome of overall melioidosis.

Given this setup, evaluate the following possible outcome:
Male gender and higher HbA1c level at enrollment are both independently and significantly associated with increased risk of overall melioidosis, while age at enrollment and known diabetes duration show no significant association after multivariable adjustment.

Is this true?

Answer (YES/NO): NO